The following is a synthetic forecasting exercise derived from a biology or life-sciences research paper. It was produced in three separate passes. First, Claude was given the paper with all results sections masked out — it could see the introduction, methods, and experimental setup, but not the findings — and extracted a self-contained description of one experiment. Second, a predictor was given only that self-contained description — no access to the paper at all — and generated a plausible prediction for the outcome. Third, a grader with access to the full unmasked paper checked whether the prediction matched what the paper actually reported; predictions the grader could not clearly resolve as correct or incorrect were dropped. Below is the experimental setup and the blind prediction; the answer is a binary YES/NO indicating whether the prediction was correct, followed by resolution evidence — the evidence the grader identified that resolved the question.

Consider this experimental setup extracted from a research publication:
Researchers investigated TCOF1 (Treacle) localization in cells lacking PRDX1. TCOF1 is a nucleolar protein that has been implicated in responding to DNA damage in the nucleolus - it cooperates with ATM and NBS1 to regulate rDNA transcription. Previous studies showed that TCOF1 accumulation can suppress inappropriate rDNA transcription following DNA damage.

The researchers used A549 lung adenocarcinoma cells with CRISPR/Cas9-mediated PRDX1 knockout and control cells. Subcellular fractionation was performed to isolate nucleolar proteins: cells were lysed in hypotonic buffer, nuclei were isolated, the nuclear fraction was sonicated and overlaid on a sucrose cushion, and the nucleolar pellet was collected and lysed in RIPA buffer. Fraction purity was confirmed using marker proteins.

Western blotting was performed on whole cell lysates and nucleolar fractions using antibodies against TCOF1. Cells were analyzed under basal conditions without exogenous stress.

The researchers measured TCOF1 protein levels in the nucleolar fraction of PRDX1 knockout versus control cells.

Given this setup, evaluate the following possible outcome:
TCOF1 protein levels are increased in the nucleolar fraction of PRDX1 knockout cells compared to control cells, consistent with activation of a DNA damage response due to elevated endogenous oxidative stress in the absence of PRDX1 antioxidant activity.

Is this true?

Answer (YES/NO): YES